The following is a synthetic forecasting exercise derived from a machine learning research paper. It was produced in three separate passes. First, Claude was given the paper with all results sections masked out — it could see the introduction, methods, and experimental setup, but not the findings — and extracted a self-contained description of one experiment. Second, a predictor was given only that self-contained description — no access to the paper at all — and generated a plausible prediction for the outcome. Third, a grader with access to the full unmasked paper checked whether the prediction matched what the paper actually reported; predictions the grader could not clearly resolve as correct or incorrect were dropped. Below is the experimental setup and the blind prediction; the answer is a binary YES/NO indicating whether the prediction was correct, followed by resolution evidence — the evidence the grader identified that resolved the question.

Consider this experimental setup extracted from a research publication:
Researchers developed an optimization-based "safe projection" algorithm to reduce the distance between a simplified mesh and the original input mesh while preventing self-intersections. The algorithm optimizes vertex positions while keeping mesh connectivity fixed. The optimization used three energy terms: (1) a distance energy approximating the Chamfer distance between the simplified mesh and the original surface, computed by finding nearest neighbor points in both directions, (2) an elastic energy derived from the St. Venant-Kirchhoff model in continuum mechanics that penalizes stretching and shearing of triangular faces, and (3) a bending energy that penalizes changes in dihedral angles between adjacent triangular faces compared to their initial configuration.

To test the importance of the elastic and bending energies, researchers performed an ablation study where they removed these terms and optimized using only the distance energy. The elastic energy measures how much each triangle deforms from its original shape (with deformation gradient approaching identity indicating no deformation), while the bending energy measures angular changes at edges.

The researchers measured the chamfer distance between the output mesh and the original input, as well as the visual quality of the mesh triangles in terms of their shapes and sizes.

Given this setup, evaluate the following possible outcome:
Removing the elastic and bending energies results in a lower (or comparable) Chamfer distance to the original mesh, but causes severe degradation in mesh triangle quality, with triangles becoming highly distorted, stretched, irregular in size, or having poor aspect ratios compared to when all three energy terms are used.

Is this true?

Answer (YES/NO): NO